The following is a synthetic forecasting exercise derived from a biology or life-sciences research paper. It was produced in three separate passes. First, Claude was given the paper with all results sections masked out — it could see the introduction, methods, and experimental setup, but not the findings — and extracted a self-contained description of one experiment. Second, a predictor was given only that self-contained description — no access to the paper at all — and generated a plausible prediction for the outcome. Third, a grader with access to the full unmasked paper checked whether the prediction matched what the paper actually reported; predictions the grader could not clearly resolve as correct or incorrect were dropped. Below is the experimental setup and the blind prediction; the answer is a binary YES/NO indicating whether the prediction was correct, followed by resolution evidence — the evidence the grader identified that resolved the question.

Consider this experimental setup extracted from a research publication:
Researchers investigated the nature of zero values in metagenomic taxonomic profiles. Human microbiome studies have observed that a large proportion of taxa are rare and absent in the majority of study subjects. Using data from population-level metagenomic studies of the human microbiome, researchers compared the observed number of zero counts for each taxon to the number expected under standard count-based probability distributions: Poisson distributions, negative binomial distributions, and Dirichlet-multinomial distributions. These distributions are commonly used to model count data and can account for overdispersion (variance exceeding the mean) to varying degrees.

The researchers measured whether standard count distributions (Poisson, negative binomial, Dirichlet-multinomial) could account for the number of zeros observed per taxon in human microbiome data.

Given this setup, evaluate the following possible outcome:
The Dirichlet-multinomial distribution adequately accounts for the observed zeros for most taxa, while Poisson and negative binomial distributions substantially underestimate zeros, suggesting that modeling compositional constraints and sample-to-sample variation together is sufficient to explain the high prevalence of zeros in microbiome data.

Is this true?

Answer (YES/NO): NO